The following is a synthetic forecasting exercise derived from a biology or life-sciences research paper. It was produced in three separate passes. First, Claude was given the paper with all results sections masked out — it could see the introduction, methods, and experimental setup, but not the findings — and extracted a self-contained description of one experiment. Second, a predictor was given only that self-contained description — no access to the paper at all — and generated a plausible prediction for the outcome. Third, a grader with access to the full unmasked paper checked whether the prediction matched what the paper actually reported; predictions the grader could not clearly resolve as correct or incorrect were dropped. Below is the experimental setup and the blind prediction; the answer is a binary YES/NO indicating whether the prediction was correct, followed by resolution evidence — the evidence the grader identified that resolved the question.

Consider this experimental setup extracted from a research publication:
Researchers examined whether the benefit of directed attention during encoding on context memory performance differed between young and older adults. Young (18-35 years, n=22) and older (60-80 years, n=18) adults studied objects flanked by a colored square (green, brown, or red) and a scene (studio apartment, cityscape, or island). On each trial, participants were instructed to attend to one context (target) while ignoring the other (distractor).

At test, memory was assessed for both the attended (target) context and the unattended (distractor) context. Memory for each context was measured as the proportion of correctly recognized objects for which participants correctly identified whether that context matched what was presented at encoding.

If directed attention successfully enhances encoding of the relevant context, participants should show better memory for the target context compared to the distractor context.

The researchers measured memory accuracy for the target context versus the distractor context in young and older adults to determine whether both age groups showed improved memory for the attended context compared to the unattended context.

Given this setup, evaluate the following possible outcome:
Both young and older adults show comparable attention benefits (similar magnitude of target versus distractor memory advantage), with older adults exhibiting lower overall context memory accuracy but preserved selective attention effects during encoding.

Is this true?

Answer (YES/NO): NO